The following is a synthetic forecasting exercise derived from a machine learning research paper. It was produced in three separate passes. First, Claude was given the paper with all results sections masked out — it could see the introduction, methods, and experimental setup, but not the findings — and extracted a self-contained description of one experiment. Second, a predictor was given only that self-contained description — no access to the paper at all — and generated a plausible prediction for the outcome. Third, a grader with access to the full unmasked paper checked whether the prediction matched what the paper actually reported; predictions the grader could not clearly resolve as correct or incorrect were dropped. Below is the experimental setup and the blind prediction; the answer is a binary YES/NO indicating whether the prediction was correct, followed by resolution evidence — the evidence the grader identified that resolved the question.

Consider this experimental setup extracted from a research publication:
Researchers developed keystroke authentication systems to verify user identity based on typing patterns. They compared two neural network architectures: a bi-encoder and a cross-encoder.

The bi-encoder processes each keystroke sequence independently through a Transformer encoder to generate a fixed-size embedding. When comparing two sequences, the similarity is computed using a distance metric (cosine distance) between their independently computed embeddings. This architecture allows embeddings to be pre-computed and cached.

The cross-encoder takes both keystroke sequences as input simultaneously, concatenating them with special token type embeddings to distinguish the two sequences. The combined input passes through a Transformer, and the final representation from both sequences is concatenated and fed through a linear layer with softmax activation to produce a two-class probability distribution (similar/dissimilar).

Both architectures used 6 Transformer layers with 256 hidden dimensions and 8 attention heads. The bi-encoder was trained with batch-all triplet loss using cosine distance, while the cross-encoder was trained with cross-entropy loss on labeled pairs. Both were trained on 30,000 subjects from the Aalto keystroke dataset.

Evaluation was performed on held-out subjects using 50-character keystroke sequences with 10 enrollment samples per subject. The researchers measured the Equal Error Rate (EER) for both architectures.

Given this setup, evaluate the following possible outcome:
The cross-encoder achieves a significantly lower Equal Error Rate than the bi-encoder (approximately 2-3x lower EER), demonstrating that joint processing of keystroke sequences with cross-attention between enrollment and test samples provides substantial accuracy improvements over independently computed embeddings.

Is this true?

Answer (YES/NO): NO